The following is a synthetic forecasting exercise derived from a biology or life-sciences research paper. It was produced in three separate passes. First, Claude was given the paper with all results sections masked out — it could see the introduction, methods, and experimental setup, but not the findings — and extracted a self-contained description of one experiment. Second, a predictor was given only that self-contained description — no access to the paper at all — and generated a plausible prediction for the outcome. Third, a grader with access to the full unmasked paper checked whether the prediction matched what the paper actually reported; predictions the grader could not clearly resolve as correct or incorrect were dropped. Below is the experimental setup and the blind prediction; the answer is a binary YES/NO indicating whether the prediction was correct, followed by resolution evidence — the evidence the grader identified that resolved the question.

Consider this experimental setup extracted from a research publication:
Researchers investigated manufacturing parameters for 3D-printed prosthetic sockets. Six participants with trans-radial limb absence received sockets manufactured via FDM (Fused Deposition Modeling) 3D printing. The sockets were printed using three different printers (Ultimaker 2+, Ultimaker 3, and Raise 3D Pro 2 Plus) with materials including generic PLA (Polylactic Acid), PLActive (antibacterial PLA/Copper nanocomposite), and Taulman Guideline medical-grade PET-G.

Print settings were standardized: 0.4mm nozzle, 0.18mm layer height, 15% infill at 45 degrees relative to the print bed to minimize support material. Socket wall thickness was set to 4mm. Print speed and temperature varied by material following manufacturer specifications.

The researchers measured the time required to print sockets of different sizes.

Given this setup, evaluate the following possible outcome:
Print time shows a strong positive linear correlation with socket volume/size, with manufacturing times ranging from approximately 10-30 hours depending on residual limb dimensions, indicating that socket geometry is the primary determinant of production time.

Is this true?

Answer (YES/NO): NO